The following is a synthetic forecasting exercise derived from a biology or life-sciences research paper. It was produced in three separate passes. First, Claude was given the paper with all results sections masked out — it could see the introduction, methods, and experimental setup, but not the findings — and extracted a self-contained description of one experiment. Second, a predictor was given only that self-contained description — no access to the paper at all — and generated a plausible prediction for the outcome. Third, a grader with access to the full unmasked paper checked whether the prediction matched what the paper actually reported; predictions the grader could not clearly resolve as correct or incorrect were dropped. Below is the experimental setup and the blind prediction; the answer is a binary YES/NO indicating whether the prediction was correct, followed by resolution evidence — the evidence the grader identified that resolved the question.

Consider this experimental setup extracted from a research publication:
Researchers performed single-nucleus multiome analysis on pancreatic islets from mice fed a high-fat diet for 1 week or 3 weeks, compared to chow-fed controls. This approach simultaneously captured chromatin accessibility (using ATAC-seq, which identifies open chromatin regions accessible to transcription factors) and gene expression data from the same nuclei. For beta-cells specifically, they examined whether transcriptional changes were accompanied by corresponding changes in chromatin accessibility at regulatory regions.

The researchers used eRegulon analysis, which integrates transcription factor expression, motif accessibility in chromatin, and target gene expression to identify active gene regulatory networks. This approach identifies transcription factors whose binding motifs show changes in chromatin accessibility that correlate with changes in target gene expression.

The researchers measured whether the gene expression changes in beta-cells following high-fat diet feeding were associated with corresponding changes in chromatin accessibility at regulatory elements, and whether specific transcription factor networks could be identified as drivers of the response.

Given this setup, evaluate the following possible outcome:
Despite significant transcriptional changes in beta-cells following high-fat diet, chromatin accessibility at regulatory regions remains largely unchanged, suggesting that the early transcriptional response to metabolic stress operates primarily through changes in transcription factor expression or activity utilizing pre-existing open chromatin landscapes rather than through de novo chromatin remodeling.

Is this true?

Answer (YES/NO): NO